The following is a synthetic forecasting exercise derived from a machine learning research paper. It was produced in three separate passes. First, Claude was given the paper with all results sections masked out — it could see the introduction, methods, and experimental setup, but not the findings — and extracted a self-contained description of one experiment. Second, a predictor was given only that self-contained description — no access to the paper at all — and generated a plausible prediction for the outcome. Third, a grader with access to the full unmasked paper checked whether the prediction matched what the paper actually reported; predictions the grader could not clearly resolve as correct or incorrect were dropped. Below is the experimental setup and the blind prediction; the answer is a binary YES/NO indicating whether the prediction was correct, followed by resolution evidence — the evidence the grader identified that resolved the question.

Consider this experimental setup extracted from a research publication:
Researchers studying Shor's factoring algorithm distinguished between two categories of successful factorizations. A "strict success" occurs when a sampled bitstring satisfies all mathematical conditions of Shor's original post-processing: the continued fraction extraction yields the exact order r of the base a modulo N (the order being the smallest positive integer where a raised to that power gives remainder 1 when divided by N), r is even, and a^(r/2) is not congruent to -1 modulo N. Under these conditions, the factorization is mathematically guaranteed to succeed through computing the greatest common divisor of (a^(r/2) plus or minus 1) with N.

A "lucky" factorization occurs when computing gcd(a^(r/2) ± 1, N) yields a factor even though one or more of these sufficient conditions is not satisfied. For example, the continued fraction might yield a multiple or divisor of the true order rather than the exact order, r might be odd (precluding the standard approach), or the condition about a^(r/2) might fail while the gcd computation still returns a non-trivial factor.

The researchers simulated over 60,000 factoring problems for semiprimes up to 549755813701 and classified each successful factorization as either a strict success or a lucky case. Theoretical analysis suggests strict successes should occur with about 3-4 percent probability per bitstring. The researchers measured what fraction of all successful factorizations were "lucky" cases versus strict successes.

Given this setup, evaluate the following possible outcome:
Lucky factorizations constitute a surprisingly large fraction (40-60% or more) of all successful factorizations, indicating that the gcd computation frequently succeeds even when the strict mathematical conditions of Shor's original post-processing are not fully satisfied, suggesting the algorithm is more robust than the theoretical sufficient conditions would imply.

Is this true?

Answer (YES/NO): YES